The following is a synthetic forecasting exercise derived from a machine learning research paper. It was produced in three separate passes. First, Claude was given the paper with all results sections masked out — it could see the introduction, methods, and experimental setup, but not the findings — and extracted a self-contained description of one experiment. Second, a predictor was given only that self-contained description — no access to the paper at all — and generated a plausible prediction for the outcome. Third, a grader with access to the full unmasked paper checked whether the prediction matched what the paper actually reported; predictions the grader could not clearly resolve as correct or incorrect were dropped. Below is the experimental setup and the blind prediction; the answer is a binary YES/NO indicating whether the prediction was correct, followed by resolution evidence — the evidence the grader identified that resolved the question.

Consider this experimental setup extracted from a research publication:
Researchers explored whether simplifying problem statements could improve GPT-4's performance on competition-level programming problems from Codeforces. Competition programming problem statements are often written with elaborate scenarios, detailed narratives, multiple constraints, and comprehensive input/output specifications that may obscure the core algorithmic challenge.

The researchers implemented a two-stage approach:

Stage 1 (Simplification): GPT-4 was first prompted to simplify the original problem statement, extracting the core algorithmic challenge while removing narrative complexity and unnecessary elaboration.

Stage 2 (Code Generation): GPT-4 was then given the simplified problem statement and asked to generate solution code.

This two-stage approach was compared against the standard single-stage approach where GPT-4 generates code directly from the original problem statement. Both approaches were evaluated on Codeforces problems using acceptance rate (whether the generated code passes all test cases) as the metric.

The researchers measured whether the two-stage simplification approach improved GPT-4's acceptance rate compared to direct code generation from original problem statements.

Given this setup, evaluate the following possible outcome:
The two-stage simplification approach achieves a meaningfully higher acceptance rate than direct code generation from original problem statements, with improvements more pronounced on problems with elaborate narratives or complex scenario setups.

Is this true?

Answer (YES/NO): NO